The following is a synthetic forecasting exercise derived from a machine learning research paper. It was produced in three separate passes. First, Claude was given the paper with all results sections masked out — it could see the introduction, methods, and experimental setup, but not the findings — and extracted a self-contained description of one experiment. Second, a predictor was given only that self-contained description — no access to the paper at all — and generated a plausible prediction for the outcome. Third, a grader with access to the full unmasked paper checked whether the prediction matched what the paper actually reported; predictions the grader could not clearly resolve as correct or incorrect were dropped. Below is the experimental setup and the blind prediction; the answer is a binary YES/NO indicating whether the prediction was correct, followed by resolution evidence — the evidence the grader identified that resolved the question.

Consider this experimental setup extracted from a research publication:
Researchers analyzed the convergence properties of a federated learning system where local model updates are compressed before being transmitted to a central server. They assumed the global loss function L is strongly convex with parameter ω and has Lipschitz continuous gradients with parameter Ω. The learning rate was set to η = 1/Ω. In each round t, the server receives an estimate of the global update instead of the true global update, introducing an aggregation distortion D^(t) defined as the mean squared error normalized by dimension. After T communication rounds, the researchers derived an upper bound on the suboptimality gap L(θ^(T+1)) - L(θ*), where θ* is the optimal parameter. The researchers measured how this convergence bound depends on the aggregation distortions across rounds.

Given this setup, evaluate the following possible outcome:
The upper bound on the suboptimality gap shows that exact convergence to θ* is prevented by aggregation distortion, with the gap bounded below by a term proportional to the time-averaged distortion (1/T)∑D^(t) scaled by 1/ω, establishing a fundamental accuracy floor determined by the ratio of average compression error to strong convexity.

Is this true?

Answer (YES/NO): NO